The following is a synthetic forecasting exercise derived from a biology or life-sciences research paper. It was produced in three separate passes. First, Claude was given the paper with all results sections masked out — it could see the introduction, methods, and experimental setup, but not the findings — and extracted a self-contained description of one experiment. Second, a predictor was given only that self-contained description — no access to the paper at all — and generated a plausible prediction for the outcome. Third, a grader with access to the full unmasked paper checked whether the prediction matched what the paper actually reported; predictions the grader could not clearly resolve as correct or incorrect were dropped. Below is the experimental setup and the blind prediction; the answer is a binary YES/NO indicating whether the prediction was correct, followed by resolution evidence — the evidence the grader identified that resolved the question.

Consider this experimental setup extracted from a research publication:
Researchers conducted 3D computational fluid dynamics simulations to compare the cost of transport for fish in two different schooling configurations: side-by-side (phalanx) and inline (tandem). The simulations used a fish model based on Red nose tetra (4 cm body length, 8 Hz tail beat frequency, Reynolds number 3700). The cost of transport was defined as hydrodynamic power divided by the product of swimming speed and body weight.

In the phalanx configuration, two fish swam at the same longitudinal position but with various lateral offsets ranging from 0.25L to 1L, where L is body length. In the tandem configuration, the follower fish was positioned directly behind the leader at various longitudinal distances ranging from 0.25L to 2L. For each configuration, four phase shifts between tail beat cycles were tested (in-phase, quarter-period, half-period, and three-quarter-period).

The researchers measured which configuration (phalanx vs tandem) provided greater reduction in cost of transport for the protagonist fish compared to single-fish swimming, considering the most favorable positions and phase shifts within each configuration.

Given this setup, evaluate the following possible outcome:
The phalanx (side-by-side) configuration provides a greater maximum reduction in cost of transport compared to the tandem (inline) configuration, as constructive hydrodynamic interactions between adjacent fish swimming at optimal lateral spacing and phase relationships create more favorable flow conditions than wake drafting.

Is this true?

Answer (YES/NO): YES